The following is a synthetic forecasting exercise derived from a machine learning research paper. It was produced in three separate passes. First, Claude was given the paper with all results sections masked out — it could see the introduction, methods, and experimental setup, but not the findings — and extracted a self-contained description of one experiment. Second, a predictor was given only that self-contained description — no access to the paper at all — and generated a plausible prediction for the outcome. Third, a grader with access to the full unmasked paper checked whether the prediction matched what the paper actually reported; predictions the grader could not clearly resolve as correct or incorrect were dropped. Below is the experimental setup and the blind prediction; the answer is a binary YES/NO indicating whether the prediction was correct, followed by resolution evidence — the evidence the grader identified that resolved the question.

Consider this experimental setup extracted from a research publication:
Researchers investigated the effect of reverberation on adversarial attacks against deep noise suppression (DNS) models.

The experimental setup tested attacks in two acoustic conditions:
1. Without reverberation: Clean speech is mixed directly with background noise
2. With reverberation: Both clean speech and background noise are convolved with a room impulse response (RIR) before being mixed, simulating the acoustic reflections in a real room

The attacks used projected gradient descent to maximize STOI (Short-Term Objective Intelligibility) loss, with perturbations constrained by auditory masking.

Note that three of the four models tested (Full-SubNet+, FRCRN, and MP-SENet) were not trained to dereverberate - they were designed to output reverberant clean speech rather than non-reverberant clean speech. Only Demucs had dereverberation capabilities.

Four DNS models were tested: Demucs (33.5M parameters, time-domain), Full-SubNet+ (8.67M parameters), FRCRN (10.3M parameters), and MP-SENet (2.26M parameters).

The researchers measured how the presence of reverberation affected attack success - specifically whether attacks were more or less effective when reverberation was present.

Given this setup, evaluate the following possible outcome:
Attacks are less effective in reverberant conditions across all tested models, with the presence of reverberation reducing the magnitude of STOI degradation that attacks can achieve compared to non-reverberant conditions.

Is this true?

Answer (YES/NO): NO